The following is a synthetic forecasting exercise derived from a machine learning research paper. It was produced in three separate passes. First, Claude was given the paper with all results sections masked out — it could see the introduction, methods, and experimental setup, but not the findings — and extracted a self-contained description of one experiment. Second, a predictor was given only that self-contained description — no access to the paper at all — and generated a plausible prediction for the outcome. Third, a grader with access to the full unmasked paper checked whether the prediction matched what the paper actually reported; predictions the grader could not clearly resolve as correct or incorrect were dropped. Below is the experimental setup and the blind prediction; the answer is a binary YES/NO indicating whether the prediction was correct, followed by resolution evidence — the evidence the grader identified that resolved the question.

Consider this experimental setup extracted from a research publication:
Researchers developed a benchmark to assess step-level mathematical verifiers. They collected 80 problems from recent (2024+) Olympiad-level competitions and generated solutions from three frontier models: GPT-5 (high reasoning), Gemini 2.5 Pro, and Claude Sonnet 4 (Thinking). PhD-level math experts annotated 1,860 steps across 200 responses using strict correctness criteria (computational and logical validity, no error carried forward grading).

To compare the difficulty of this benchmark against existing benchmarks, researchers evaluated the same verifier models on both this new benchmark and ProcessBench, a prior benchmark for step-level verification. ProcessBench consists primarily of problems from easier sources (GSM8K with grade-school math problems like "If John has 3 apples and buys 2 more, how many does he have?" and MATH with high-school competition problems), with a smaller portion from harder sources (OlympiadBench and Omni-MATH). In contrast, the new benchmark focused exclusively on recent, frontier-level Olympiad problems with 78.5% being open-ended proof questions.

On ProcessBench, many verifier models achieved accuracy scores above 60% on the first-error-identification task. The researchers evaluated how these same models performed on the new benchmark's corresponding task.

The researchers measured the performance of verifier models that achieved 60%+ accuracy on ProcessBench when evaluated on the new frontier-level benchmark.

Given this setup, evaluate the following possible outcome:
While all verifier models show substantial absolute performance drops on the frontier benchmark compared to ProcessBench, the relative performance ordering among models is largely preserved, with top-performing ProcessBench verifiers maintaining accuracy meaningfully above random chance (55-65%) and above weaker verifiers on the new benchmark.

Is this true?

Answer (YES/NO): NO